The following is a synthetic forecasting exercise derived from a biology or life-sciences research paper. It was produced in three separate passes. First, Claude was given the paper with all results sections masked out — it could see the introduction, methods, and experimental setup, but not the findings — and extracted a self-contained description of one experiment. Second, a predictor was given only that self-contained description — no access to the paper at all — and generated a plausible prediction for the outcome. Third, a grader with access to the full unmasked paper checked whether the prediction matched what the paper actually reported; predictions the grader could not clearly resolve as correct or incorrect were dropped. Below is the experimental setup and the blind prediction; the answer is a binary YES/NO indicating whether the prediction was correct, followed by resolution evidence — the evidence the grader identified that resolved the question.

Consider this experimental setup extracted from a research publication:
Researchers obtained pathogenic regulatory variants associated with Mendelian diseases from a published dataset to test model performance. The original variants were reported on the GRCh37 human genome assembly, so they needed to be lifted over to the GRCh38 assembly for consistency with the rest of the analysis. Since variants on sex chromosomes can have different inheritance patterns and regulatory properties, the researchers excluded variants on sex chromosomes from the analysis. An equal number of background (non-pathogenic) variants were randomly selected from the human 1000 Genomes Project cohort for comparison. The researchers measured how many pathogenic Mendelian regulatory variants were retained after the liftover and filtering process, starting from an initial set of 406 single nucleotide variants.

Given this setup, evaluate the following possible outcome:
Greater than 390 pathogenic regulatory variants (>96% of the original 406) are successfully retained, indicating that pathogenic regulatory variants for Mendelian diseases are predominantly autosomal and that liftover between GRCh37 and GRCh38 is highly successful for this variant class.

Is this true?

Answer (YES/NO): NO